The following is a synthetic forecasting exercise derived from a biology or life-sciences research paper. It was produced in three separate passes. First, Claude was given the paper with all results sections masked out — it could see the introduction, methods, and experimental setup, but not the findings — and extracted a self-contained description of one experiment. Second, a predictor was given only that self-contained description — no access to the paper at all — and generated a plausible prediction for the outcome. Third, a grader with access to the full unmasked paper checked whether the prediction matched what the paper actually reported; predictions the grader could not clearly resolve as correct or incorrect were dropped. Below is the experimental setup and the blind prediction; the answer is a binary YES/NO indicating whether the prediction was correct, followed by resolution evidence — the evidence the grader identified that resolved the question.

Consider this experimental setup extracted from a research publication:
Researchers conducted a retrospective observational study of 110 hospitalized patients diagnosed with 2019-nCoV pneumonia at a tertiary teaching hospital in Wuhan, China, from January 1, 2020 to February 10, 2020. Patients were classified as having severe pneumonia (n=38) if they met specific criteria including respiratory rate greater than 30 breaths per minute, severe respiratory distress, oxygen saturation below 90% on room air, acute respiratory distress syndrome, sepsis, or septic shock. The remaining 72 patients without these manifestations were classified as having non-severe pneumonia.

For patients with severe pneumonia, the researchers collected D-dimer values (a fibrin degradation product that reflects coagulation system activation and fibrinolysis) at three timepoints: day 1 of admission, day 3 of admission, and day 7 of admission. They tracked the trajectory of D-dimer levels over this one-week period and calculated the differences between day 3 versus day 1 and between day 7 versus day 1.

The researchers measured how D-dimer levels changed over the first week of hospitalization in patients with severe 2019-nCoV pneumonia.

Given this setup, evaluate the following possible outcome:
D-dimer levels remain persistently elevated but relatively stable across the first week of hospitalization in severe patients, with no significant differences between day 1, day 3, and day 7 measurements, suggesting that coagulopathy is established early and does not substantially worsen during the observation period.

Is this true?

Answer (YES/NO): NO